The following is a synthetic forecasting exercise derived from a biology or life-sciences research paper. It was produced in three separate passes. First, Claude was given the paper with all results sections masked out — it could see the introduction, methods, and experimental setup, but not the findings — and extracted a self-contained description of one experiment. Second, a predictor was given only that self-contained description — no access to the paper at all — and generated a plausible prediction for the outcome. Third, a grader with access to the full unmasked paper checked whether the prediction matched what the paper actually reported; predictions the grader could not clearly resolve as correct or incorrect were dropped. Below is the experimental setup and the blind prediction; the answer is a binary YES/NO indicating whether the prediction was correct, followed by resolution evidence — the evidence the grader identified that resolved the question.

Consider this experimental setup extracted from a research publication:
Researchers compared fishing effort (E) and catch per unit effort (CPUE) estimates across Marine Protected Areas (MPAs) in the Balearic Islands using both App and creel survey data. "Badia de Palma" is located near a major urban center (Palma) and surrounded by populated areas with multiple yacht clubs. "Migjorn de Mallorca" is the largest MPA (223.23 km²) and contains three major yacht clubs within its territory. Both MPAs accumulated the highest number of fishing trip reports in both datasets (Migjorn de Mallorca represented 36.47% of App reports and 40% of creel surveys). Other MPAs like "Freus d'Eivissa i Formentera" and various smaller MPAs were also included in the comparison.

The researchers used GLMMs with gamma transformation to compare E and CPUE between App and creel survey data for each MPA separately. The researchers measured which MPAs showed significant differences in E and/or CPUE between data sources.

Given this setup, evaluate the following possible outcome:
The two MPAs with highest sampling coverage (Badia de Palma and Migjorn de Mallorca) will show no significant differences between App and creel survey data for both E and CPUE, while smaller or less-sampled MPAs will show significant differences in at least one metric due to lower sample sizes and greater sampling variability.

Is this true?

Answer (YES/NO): NO